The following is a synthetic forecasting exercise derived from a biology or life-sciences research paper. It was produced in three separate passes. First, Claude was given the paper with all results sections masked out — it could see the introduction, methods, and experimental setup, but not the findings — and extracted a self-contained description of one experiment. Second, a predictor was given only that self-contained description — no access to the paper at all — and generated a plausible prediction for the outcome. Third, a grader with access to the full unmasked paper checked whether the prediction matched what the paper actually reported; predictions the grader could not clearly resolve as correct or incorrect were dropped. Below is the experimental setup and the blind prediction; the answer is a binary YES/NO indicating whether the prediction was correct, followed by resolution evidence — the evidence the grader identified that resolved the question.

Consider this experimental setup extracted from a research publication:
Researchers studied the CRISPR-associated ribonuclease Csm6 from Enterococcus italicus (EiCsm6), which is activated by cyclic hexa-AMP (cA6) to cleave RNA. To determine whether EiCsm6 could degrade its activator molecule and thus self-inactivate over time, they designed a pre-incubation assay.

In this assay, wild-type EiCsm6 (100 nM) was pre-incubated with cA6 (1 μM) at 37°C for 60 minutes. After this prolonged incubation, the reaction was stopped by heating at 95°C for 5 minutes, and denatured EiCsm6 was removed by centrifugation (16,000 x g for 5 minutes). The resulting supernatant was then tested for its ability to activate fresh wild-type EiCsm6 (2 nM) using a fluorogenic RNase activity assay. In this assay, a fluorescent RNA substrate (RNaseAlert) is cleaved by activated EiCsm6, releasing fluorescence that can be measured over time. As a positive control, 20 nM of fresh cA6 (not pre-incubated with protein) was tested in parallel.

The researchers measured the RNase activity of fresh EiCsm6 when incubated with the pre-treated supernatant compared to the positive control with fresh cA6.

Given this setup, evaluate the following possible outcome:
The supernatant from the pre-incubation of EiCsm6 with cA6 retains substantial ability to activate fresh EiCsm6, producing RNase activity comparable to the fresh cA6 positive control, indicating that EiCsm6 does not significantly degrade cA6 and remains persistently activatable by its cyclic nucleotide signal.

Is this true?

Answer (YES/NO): NO